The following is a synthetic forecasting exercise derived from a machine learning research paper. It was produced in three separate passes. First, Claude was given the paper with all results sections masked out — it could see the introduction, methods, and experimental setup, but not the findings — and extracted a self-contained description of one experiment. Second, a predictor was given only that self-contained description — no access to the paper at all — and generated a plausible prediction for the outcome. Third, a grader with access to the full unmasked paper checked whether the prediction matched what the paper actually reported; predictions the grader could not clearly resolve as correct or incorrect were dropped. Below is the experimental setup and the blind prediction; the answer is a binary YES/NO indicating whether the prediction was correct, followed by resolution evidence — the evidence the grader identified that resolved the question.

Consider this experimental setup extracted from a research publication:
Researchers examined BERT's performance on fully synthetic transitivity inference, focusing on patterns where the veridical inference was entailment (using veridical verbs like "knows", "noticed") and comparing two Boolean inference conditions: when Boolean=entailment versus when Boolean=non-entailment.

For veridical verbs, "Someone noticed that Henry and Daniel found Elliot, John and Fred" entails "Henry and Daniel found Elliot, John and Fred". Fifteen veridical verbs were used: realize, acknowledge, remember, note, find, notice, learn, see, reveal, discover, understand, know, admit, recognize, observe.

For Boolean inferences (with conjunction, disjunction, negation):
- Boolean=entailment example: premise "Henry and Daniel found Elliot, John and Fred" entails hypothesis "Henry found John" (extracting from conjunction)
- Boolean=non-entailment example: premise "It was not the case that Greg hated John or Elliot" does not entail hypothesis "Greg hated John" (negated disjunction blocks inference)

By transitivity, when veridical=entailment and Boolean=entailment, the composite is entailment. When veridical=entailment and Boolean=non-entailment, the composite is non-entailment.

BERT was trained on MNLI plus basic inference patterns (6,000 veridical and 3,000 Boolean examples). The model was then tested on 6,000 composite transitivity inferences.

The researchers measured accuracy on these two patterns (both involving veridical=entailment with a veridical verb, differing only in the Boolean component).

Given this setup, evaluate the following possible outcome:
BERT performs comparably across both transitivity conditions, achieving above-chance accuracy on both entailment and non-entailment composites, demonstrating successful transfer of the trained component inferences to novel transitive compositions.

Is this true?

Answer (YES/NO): NO